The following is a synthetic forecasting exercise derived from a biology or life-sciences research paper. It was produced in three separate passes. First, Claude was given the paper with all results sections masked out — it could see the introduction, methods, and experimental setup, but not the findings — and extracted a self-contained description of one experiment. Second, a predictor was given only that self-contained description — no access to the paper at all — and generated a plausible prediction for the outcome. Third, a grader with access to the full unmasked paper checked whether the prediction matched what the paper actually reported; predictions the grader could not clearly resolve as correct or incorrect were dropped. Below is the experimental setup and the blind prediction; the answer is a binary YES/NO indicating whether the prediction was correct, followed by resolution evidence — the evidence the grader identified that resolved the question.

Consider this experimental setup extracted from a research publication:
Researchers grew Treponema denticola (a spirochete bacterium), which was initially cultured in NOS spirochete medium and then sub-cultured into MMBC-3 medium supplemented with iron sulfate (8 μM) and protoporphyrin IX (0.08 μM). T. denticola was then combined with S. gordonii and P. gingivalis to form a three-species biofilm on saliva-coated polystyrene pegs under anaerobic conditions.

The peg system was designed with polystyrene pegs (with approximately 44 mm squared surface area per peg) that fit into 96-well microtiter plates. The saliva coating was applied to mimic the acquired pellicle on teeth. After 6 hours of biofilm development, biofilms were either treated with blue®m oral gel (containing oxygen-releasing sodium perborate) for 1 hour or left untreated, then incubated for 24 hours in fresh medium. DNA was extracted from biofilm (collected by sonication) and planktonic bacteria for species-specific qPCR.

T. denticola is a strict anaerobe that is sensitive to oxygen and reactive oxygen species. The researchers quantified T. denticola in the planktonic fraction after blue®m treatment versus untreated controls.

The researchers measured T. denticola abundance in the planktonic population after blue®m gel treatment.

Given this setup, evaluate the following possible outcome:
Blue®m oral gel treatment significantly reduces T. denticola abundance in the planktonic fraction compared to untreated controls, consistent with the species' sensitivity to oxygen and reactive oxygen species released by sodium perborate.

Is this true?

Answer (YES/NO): NO